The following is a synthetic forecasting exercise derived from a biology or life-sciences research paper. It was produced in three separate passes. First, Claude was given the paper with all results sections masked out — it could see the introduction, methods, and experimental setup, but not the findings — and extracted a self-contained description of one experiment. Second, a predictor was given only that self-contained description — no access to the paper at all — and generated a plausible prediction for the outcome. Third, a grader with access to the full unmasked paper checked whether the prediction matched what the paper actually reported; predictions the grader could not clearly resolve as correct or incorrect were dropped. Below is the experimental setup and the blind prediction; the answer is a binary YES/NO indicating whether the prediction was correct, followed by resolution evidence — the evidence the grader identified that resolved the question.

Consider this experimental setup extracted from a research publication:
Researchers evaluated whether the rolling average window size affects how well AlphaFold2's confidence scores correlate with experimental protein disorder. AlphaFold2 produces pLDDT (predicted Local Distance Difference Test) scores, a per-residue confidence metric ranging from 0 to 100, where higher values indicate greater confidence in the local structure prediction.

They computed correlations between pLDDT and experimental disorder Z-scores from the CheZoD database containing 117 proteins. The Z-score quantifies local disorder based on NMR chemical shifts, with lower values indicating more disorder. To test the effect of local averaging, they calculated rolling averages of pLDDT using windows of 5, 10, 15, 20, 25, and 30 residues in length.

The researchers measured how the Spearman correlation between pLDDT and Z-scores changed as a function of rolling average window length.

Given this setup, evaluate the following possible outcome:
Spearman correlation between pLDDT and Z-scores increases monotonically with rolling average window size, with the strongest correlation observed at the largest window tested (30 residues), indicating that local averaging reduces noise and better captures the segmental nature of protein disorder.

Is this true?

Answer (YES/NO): NO